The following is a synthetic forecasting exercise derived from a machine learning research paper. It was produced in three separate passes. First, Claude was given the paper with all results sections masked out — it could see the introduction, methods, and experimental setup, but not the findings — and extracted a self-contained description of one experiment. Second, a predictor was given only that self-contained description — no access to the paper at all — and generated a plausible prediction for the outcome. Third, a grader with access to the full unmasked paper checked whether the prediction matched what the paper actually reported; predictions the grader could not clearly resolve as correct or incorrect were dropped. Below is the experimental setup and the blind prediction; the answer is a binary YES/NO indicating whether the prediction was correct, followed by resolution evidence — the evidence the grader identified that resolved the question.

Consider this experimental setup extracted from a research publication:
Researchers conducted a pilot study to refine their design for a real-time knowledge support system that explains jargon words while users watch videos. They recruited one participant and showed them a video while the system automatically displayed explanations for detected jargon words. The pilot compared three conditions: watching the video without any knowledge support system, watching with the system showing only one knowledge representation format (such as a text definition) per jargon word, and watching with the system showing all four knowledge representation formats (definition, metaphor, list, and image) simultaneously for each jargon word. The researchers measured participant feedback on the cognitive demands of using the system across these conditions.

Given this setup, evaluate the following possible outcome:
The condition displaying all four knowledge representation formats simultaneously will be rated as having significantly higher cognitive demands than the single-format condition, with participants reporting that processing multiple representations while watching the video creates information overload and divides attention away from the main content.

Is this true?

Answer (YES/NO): YES